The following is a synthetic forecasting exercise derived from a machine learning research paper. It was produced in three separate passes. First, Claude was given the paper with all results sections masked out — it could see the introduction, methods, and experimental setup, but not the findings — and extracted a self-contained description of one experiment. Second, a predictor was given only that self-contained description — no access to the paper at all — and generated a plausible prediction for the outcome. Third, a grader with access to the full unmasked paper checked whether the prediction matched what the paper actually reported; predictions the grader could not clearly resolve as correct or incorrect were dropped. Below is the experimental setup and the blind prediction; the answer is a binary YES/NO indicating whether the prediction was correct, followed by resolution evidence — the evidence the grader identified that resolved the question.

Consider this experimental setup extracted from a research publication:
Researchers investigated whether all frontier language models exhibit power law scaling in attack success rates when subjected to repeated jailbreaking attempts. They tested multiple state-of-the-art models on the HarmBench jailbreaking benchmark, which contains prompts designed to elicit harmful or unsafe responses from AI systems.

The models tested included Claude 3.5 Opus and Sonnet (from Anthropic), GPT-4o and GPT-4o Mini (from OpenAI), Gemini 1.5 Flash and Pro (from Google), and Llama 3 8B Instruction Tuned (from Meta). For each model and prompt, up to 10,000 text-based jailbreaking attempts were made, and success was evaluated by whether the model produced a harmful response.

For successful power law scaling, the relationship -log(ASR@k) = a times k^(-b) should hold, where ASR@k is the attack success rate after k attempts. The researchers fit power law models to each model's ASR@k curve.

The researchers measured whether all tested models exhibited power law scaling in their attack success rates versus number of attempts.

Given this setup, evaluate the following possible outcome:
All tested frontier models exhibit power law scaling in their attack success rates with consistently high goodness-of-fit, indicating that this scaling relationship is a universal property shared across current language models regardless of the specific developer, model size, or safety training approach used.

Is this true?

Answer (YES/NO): NO